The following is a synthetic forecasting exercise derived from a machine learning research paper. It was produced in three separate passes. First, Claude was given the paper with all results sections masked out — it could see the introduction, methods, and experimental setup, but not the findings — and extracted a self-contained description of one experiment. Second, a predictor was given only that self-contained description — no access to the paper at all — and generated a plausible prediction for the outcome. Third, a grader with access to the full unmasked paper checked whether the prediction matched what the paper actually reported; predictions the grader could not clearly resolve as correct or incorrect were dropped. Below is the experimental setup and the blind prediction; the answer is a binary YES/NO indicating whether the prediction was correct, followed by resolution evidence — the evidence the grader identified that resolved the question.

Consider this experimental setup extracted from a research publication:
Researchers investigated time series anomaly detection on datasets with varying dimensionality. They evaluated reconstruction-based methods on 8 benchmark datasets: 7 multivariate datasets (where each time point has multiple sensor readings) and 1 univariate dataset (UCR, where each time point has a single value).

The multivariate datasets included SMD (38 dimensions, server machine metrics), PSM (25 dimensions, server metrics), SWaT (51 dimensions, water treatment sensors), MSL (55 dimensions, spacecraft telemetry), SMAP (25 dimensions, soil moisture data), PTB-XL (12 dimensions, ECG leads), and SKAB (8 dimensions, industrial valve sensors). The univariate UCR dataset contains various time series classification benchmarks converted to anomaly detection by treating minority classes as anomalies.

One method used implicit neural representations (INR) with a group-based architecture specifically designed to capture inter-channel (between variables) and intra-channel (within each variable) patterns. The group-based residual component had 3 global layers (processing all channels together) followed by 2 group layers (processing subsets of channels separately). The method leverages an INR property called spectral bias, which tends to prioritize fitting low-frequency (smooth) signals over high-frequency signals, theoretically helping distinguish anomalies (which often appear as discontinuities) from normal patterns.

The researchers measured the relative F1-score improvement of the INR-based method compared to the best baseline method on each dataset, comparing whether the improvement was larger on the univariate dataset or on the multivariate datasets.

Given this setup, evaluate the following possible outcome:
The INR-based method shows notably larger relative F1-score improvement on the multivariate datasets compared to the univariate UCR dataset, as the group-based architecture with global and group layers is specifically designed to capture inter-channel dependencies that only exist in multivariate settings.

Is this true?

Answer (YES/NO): NO